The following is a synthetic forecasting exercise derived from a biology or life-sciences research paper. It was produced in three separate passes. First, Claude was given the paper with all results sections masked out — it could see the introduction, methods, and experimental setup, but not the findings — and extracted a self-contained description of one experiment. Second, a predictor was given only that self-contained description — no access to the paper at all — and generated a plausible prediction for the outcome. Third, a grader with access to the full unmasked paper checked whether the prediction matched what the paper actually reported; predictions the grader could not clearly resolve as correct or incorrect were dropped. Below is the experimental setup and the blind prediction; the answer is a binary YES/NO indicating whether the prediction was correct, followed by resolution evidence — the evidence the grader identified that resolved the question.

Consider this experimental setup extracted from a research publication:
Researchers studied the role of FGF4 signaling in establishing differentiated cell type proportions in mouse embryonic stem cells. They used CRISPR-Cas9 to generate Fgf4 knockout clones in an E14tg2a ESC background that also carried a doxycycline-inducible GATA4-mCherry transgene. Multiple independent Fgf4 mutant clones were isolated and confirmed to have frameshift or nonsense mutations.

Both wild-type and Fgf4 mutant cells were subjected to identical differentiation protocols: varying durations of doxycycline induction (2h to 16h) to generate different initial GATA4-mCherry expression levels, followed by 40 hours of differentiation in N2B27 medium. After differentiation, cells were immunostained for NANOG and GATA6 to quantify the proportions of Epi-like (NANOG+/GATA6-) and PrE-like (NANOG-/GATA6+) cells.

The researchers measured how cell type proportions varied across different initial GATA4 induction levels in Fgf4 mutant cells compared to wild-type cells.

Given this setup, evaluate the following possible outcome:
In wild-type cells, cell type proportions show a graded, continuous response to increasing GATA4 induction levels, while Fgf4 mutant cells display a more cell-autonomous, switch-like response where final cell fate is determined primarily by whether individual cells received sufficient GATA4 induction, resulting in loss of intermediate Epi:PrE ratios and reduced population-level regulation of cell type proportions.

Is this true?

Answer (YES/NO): NO